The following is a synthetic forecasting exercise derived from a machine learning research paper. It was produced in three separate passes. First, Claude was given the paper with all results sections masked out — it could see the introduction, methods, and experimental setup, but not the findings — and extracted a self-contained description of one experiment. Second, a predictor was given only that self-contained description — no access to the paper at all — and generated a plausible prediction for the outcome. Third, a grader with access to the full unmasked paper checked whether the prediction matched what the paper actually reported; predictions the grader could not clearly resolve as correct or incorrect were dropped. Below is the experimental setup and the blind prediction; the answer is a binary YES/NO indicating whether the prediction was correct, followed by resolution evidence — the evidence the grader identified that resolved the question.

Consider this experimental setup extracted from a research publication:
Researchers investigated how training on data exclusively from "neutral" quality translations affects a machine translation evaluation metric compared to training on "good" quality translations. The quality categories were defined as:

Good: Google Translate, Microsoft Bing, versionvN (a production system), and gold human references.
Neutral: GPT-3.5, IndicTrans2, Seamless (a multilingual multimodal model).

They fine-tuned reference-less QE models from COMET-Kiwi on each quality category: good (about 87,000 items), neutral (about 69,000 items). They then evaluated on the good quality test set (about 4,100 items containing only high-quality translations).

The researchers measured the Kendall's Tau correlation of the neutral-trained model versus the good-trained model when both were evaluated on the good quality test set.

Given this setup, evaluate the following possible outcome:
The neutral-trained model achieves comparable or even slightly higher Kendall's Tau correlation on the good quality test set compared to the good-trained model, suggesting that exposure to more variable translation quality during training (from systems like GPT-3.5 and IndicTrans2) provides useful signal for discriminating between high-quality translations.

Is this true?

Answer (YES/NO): NO